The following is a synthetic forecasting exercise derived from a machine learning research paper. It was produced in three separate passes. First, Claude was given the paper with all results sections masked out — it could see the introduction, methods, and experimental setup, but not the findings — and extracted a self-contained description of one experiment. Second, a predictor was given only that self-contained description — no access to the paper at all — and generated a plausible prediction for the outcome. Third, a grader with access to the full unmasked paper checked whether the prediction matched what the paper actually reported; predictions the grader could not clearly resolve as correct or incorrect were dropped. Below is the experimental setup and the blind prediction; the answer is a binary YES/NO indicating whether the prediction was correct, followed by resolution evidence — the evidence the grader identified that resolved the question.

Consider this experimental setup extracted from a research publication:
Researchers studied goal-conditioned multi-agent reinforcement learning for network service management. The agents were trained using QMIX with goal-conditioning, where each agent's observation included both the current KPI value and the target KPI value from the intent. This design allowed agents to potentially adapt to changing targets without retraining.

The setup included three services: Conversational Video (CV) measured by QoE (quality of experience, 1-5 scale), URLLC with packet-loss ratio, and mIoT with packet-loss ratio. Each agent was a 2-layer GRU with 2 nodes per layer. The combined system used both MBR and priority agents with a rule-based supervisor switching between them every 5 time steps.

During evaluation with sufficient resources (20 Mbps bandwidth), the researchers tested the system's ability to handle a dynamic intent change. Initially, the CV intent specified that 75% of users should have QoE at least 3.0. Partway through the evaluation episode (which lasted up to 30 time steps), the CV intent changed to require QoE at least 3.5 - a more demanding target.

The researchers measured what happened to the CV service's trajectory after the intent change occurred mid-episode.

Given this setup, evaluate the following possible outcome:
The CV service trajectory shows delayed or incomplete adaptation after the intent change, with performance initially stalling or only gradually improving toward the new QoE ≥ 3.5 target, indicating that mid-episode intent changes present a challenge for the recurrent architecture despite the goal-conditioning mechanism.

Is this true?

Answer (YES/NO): NO